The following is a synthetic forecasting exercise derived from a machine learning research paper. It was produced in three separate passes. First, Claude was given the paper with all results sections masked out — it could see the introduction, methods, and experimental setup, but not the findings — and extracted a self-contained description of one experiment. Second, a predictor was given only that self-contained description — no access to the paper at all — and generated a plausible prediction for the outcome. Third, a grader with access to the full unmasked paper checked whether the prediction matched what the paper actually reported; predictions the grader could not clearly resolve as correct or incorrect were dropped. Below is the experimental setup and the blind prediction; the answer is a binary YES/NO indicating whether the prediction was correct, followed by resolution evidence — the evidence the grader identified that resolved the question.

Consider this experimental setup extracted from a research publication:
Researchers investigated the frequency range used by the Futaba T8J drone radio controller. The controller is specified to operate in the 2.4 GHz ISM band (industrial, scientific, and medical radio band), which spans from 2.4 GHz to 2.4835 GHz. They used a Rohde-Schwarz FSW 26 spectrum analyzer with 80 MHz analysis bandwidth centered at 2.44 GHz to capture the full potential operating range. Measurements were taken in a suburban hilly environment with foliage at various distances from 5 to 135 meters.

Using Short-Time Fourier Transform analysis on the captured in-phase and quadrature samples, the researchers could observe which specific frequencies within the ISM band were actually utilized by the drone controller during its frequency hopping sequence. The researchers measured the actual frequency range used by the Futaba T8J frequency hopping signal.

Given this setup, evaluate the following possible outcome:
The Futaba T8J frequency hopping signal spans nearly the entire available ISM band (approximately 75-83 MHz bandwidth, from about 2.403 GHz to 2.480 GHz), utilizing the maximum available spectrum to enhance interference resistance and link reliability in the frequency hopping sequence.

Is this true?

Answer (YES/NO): NO